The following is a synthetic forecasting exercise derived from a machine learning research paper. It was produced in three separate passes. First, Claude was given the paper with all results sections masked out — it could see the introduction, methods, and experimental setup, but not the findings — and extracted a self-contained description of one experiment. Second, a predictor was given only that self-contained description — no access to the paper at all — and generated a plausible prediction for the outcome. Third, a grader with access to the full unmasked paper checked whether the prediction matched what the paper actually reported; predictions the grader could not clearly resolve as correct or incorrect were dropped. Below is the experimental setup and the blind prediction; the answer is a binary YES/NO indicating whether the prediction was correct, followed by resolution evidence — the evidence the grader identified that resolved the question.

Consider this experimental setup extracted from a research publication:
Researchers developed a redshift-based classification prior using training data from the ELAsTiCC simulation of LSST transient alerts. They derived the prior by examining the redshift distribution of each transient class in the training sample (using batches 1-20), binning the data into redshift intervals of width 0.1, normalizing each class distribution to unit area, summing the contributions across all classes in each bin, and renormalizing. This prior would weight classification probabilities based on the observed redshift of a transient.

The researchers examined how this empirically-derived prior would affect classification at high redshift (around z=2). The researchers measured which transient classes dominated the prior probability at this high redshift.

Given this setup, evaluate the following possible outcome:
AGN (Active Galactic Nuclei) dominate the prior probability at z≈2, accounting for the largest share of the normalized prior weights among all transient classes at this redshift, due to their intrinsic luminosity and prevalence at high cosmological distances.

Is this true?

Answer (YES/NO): NO